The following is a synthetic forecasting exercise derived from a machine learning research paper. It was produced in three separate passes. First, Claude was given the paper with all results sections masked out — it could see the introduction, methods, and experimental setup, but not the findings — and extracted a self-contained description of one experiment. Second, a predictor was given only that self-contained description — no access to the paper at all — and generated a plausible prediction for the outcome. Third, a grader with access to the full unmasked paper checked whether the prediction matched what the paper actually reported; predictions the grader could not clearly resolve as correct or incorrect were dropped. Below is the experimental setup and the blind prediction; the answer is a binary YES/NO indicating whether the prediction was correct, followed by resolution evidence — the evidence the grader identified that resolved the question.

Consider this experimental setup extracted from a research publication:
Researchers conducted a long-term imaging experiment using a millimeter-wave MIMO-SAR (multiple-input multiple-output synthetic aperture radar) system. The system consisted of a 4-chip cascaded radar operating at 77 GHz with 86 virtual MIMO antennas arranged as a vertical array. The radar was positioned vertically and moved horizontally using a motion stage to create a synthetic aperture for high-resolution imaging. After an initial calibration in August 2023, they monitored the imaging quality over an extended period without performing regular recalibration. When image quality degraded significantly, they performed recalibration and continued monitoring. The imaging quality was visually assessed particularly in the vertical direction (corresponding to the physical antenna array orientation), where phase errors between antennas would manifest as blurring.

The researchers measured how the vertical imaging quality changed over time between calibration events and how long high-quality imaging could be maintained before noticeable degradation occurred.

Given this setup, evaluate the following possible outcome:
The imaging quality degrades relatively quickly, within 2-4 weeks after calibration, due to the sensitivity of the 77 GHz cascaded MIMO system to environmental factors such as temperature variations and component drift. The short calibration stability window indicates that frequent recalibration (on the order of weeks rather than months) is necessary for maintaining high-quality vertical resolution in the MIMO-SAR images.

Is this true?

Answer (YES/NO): NO